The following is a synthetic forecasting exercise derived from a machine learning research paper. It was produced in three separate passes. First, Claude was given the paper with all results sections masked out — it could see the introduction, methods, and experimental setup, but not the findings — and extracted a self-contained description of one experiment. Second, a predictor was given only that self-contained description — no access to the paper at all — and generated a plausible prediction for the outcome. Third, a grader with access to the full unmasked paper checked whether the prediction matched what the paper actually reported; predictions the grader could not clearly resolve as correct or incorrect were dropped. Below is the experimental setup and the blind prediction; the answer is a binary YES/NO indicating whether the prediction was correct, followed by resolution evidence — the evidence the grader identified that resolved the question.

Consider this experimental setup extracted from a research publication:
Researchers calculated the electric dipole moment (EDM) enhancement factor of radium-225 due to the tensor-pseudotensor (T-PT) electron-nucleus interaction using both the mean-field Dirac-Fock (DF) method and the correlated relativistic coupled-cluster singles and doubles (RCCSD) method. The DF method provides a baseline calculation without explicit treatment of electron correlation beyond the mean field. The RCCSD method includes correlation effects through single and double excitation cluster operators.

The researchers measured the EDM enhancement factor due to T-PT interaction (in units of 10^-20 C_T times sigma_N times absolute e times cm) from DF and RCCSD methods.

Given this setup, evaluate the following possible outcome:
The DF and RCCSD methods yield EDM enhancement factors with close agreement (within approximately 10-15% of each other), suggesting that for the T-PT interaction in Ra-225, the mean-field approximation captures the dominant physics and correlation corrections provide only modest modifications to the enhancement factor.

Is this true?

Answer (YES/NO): NO